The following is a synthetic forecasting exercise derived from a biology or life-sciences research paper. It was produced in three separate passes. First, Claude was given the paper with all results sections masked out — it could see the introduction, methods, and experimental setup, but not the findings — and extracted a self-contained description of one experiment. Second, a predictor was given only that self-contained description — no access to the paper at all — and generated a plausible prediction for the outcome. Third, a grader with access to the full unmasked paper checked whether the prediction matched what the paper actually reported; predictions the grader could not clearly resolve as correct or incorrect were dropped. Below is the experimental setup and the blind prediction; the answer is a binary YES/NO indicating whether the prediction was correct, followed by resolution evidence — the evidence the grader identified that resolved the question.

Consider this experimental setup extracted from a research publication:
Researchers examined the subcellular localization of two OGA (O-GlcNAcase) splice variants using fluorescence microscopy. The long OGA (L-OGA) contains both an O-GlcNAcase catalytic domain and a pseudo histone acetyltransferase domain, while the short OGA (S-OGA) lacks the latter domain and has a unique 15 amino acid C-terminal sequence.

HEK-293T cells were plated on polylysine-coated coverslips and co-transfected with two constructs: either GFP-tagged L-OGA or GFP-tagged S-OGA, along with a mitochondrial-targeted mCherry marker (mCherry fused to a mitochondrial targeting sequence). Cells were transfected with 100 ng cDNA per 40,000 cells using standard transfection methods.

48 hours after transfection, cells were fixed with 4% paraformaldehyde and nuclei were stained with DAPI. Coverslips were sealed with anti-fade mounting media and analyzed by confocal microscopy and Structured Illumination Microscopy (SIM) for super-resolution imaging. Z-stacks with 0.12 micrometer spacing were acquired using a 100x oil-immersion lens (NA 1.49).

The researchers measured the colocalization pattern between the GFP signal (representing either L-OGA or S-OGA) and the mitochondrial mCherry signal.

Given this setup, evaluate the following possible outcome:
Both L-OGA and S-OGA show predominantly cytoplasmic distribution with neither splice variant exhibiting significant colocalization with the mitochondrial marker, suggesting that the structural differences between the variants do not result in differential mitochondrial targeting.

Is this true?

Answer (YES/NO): NO